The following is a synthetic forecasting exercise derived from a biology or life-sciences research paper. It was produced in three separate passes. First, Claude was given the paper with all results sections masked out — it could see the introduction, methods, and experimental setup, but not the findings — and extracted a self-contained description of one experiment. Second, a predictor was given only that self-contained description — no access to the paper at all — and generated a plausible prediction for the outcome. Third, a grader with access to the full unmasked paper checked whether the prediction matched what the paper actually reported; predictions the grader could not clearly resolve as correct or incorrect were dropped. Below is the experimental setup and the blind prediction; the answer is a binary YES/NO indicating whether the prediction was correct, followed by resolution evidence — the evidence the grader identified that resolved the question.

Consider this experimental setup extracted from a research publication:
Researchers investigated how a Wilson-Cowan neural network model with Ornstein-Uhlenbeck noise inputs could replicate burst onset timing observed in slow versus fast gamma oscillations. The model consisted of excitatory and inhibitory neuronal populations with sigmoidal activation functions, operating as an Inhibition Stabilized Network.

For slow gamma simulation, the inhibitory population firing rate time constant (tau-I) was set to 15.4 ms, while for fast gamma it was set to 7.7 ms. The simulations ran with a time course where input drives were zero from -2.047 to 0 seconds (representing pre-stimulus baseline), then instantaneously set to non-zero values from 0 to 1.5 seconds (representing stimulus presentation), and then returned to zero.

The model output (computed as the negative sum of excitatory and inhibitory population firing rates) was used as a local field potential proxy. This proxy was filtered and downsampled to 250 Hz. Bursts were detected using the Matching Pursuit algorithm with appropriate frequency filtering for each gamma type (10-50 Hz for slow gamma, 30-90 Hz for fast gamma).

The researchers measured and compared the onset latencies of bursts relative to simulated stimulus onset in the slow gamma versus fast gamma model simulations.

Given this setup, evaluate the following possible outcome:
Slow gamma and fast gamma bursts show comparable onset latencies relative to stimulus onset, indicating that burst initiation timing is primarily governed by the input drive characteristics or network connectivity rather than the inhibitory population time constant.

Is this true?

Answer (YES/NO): NO